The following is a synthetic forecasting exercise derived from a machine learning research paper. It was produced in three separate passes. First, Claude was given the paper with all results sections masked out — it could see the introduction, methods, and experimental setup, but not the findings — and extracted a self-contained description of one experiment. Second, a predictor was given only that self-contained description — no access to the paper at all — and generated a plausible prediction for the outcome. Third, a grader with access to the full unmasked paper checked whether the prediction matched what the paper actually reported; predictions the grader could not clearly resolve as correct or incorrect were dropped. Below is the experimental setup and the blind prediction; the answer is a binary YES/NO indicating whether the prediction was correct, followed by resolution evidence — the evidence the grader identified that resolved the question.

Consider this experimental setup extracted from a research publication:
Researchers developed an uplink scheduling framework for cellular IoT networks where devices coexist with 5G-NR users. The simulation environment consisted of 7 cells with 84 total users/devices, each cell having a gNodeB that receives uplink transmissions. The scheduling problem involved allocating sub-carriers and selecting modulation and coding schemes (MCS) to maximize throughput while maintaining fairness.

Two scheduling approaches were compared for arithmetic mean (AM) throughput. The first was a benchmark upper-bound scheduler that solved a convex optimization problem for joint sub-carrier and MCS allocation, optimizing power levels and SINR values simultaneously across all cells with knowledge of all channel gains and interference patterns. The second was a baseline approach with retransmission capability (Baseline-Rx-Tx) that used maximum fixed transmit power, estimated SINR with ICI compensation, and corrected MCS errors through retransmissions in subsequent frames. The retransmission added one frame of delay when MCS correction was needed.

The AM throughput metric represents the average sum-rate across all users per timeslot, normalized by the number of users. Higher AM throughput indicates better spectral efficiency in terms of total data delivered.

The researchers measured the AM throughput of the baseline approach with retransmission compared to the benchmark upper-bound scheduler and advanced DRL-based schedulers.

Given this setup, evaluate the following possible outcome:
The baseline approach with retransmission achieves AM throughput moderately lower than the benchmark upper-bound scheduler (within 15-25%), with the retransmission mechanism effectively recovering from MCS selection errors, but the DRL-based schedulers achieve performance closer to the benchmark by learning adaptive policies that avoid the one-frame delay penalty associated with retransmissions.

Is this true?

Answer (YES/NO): NO